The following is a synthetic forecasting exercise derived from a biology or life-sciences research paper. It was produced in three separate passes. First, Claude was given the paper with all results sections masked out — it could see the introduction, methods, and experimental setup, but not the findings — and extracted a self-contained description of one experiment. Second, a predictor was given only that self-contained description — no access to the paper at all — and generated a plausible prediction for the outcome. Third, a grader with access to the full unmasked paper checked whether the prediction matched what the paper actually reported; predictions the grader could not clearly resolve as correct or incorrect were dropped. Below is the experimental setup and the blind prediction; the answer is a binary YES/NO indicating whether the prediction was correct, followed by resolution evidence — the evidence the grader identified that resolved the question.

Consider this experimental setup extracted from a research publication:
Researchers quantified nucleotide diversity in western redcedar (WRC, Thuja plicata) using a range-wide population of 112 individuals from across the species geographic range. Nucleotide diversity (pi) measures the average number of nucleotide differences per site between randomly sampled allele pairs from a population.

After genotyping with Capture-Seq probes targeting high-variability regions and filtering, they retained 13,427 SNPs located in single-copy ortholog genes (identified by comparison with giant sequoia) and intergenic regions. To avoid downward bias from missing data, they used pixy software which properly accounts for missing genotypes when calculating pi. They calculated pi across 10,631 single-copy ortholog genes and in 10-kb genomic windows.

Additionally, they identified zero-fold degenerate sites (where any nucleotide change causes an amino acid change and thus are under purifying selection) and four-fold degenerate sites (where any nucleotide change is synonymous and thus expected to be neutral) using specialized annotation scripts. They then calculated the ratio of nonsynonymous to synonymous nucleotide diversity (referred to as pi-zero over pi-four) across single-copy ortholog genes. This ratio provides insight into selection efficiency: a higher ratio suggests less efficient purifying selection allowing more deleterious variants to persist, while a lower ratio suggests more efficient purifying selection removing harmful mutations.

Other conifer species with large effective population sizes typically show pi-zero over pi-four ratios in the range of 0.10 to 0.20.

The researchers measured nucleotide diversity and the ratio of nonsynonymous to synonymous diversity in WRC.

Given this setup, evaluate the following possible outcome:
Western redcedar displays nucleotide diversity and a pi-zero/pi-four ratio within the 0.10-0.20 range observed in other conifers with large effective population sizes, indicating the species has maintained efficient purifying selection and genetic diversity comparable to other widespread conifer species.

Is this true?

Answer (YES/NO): NO